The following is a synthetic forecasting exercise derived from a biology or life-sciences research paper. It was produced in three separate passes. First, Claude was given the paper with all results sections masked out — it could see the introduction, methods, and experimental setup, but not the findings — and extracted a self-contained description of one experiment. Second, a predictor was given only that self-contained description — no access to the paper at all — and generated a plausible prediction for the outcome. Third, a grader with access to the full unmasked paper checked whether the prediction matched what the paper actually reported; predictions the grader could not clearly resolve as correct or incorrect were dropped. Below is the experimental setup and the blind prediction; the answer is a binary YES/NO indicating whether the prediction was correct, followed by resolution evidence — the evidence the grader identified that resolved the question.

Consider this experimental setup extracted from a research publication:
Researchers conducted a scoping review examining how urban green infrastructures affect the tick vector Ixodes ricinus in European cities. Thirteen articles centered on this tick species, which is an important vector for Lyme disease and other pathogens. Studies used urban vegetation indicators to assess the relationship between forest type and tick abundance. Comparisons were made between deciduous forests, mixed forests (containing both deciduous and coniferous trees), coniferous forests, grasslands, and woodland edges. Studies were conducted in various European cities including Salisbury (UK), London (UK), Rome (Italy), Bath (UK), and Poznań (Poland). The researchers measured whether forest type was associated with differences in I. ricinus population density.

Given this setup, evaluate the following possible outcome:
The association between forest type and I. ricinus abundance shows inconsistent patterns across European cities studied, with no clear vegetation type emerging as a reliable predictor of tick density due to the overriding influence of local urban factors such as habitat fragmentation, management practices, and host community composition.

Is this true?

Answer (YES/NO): NO